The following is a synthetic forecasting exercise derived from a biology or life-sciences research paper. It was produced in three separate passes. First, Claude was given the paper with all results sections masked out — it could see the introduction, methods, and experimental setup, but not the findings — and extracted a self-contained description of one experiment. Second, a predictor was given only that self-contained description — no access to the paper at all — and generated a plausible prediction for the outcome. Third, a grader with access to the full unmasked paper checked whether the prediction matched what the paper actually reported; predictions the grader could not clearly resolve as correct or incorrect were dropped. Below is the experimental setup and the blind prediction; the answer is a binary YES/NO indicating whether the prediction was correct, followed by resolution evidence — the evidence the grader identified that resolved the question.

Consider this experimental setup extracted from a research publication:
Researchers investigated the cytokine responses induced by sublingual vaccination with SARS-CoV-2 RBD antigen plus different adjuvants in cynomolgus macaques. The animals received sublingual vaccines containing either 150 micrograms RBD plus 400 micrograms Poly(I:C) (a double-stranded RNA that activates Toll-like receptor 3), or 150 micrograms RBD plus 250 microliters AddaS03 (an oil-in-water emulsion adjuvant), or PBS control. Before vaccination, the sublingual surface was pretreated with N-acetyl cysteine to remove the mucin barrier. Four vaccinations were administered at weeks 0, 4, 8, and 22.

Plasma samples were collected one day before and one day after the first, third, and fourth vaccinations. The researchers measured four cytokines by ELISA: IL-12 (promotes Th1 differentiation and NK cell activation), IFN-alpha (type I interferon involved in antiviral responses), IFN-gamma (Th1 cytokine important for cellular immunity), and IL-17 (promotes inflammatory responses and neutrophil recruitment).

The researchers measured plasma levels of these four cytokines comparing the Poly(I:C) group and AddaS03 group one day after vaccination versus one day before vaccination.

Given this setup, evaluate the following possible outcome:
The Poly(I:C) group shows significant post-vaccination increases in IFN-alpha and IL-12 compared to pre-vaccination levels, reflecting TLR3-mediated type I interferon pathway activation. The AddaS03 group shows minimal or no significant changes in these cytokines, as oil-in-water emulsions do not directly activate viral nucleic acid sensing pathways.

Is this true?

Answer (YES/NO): NO